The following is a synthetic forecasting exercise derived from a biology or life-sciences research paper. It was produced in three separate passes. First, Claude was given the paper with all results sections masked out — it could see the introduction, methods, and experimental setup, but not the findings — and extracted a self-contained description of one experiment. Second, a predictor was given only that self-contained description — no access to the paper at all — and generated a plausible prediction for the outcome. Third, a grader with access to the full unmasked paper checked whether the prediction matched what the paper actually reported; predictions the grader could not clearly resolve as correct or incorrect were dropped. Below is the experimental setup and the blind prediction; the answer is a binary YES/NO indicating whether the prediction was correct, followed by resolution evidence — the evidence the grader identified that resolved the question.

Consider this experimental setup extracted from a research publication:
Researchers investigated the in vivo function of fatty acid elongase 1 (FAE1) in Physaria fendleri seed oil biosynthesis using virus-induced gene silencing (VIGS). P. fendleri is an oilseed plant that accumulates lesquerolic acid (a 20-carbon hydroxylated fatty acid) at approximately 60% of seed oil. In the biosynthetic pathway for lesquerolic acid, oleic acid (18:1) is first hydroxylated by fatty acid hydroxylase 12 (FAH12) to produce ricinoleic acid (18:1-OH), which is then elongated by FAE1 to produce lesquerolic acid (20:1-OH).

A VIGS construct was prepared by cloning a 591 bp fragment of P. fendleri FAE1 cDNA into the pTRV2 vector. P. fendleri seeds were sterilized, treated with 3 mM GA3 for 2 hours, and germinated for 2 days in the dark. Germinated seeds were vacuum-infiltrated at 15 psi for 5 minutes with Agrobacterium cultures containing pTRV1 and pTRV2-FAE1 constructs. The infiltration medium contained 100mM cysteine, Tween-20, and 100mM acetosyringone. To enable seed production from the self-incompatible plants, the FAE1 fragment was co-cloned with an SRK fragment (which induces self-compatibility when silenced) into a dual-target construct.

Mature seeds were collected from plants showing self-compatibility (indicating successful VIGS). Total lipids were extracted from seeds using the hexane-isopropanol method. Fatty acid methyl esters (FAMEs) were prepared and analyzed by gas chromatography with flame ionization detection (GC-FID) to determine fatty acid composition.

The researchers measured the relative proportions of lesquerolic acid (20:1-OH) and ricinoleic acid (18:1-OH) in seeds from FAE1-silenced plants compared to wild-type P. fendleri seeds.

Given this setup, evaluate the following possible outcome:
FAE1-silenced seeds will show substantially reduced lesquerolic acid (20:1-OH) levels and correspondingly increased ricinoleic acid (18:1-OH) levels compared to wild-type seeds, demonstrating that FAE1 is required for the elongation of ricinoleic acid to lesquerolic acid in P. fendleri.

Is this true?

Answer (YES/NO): YES